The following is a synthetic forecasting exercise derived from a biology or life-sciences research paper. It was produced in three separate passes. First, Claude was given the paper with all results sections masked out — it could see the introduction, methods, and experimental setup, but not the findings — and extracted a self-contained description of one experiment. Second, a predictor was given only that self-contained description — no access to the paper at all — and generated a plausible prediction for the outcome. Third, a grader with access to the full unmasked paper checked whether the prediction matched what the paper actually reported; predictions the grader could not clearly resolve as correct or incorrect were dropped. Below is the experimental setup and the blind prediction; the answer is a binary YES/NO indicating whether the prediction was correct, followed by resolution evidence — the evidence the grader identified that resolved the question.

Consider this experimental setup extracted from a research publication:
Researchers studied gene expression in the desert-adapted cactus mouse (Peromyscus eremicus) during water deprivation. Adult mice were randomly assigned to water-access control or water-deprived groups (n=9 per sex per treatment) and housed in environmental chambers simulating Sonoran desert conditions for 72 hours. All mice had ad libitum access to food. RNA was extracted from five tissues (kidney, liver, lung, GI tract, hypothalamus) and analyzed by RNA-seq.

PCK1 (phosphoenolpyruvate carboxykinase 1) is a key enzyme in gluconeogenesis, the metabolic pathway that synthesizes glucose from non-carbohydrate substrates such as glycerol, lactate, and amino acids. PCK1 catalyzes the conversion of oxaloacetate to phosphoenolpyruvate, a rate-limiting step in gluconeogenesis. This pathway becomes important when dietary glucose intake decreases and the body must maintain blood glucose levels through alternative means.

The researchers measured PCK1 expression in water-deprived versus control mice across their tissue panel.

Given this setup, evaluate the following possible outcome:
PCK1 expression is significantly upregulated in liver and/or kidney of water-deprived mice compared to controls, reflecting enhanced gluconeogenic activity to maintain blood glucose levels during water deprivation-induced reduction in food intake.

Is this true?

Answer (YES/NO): YES